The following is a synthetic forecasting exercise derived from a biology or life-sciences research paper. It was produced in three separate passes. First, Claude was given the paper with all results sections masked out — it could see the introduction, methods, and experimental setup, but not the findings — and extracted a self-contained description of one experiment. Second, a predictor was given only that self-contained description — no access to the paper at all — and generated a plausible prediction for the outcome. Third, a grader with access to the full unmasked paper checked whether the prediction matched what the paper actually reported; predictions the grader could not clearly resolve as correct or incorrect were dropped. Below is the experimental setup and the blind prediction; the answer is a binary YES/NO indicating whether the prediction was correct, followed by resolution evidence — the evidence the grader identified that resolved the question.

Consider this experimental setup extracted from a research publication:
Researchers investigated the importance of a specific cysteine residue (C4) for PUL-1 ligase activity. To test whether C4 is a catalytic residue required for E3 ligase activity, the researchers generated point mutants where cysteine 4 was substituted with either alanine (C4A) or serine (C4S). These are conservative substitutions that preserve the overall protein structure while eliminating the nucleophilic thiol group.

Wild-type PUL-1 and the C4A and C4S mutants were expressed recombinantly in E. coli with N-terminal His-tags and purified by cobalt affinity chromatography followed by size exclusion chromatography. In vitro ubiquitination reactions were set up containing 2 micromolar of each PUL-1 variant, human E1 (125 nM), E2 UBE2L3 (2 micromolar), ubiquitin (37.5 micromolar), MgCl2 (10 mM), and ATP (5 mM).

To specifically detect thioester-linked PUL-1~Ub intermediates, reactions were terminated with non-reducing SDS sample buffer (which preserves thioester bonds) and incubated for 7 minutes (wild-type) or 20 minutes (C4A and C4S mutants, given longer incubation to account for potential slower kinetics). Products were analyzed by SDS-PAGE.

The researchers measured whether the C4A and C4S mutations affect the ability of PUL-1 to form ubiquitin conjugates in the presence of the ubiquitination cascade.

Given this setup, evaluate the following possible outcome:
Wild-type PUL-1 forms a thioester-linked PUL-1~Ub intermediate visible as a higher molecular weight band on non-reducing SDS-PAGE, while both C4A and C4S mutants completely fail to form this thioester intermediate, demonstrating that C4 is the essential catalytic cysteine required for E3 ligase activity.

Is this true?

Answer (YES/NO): NO